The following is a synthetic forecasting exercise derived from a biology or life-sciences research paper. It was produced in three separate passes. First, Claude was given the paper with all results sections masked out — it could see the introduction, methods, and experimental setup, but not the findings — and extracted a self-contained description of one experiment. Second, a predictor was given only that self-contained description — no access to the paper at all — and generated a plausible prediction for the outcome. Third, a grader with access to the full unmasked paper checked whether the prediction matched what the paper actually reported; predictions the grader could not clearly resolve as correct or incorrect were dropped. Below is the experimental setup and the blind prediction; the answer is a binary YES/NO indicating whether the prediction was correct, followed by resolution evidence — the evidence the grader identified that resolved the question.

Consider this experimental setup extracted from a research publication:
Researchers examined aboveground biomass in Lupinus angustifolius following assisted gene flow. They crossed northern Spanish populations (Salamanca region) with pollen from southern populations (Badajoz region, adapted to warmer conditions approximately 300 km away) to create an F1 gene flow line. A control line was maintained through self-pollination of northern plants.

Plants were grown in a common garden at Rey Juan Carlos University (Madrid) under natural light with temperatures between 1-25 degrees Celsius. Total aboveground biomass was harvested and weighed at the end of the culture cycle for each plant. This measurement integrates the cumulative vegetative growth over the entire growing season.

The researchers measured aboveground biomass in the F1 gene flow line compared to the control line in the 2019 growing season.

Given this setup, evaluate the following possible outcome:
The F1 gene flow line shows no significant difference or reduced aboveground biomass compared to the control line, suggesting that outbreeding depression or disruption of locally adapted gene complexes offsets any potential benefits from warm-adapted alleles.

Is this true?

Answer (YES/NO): YES